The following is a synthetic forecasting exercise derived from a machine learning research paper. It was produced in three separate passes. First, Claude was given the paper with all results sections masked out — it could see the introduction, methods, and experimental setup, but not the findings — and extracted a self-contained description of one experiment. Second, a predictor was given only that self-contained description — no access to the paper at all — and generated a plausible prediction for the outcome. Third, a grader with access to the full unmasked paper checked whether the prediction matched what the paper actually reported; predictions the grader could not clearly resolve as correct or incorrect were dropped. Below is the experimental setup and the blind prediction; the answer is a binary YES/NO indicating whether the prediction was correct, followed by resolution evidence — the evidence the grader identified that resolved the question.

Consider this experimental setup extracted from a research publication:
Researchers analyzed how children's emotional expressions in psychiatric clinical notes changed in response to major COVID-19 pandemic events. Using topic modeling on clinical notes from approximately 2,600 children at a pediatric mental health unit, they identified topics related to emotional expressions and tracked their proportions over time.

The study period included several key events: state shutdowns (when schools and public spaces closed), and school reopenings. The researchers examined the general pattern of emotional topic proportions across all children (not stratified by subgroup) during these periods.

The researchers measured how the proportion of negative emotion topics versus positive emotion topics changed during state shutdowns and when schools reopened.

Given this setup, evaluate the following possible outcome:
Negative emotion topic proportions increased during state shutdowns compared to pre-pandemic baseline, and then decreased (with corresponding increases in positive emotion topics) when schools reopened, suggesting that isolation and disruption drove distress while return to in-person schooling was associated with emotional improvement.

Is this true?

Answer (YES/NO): YES